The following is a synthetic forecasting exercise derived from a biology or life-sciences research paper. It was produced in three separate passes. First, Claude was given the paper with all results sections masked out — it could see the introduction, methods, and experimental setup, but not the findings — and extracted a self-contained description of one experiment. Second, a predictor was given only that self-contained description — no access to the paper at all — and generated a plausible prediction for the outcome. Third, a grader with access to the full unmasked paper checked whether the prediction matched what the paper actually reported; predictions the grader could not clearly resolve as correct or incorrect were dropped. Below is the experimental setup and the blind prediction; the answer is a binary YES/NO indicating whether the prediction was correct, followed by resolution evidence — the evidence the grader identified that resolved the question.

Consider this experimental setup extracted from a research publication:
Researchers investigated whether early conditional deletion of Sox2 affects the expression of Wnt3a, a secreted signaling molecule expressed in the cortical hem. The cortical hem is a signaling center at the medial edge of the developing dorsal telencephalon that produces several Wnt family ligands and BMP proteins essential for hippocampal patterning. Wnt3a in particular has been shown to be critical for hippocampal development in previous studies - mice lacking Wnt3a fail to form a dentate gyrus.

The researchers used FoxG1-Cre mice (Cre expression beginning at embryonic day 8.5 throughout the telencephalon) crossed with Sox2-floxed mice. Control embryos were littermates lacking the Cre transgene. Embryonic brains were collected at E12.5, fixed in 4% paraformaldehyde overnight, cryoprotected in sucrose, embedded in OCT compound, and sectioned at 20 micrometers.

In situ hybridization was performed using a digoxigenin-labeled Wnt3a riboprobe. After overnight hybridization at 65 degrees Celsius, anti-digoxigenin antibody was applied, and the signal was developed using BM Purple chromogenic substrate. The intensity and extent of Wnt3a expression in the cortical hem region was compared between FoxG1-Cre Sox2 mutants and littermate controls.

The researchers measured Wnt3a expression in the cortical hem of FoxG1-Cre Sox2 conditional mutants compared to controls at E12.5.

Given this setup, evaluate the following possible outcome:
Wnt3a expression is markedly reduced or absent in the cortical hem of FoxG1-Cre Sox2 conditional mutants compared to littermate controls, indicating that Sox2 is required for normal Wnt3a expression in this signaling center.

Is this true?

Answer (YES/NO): YES